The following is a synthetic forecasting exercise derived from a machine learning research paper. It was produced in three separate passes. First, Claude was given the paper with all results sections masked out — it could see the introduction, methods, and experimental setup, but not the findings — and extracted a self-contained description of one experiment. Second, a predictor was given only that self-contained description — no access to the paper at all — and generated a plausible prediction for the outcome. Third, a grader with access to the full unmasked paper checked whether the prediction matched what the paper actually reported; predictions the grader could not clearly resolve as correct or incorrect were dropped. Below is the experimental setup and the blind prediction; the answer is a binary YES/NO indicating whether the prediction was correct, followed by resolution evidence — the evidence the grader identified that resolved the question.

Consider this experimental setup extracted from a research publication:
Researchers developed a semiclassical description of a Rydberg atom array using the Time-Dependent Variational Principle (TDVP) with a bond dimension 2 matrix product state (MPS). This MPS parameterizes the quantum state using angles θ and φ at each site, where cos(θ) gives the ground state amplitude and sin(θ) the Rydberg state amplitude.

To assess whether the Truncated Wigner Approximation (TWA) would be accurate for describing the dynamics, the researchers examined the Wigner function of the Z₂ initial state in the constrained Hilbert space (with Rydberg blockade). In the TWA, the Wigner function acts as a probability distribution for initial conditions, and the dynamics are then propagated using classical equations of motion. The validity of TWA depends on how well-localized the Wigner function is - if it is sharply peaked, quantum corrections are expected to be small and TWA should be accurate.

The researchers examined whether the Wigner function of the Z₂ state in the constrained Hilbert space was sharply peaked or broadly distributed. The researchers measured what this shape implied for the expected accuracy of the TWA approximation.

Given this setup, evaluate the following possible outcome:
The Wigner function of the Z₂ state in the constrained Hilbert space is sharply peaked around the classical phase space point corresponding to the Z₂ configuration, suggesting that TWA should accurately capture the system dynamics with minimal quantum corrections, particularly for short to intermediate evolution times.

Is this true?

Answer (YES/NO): YES